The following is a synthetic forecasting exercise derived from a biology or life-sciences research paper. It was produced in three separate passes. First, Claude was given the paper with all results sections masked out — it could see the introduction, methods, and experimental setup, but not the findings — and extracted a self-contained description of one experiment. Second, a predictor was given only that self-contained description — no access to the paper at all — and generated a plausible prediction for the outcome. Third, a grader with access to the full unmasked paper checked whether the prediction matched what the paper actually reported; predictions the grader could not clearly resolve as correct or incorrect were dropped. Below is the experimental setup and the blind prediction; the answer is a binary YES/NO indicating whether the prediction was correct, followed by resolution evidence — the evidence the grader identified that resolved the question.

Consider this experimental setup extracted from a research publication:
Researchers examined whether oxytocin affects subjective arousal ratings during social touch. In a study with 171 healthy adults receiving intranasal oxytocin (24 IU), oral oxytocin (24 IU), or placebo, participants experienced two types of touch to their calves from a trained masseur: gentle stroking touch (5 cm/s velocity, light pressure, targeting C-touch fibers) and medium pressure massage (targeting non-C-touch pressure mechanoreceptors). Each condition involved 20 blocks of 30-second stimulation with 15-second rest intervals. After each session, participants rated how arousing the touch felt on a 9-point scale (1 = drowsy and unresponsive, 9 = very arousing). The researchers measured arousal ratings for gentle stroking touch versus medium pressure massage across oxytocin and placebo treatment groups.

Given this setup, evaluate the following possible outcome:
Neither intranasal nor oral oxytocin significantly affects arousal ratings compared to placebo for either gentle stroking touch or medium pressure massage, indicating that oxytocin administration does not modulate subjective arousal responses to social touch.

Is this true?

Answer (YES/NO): YES